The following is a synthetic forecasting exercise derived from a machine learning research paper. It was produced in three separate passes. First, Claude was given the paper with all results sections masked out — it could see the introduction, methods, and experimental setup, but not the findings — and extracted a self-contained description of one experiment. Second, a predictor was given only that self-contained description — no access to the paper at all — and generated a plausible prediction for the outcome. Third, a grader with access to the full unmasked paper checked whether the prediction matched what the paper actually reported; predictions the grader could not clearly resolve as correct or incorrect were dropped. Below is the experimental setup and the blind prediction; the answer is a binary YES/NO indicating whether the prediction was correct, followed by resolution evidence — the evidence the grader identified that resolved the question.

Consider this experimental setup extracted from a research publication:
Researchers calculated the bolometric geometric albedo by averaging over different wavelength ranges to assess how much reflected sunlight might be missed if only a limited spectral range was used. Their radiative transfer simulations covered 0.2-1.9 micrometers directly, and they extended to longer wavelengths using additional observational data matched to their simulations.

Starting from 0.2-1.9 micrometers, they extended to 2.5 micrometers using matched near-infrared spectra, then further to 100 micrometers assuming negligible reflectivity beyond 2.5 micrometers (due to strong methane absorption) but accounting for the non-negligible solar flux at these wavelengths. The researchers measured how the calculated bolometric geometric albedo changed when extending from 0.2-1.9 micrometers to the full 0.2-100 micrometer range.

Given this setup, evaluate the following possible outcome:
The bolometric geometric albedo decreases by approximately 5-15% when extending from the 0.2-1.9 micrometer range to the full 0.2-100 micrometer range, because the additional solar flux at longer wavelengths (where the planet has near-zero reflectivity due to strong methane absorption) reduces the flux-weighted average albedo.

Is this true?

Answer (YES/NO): YES